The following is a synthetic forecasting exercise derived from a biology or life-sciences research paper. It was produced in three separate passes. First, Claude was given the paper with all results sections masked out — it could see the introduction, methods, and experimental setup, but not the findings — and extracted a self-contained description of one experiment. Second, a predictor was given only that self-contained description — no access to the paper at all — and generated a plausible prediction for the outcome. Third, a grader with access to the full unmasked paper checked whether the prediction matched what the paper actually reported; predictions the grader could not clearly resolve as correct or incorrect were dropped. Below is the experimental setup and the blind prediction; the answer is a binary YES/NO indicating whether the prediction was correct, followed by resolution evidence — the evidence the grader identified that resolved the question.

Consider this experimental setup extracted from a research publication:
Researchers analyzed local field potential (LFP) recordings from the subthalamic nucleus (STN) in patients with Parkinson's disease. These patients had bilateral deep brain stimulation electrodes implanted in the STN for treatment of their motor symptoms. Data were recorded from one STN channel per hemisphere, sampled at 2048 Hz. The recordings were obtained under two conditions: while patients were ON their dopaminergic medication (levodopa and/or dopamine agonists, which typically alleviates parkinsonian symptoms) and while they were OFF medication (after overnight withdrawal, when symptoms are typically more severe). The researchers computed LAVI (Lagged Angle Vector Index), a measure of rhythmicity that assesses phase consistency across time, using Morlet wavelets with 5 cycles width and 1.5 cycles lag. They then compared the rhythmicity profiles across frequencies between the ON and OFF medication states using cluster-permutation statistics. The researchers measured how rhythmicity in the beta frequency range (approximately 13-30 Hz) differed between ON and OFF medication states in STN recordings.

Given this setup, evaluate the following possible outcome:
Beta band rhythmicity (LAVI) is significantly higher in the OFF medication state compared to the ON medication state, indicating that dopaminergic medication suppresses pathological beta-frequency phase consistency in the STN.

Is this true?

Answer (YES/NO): YES